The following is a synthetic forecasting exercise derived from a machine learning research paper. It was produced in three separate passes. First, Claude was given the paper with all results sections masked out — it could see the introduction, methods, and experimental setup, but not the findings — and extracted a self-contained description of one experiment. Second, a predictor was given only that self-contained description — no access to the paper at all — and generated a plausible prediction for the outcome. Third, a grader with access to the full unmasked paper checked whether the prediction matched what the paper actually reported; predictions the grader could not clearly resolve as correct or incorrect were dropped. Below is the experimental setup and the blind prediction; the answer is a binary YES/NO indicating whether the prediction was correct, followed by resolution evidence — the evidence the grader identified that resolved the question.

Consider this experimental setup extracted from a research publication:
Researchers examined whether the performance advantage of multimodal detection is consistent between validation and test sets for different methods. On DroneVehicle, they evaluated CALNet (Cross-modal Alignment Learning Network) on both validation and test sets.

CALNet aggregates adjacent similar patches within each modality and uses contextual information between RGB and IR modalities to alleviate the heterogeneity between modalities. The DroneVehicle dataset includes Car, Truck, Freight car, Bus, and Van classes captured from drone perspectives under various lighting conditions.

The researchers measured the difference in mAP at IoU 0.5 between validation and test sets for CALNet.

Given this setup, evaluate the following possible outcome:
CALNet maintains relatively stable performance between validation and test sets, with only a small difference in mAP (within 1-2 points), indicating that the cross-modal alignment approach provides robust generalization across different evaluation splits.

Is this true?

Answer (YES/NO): YES